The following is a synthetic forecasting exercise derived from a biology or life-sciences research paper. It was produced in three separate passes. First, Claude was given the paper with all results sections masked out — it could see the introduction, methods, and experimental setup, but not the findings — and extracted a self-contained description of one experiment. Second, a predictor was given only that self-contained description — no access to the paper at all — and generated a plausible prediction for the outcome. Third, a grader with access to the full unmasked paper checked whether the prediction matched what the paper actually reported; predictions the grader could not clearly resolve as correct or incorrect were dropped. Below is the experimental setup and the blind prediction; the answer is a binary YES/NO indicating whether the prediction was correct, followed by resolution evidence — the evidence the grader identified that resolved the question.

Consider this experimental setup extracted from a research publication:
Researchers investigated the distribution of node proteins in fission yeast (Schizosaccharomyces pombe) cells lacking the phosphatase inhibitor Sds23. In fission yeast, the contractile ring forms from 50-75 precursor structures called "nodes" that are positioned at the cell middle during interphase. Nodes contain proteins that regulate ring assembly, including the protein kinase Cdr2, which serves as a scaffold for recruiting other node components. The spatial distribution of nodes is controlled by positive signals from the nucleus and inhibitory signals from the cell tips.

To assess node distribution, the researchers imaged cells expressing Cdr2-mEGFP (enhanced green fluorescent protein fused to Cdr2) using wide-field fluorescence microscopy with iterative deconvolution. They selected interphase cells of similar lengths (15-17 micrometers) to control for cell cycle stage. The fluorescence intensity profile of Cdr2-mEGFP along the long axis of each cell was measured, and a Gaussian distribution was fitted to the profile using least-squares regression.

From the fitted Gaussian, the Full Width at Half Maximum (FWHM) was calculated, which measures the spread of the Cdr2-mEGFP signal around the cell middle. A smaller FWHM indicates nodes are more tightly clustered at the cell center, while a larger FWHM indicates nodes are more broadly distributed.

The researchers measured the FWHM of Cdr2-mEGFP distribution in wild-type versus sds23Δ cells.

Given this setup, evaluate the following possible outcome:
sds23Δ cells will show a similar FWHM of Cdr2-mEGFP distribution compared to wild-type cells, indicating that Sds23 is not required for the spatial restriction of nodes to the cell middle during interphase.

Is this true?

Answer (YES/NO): YES